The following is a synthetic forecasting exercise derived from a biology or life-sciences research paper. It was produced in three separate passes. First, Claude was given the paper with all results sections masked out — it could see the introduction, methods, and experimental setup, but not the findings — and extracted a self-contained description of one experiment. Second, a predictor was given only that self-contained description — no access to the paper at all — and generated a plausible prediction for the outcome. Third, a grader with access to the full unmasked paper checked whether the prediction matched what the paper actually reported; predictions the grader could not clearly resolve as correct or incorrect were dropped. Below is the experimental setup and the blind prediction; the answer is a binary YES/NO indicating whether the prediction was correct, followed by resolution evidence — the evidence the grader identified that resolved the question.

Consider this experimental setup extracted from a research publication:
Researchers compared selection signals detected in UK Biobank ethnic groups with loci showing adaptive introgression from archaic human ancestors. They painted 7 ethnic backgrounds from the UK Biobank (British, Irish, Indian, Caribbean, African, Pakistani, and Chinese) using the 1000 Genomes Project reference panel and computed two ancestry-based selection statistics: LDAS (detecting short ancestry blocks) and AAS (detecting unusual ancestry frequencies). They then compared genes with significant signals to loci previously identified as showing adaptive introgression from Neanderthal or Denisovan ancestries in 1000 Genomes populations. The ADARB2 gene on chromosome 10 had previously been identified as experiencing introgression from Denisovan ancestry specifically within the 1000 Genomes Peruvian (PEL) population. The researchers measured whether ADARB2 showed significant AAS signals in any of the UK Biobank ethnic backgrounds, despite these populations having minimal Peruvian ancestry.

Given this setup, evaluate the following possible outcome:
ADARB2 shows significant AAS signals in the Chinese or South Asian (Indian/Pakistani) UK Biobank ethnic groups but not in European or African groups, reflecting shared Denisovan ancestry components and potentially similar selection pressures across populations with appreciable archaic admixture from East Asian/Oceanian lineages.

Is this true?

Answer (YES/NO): NO